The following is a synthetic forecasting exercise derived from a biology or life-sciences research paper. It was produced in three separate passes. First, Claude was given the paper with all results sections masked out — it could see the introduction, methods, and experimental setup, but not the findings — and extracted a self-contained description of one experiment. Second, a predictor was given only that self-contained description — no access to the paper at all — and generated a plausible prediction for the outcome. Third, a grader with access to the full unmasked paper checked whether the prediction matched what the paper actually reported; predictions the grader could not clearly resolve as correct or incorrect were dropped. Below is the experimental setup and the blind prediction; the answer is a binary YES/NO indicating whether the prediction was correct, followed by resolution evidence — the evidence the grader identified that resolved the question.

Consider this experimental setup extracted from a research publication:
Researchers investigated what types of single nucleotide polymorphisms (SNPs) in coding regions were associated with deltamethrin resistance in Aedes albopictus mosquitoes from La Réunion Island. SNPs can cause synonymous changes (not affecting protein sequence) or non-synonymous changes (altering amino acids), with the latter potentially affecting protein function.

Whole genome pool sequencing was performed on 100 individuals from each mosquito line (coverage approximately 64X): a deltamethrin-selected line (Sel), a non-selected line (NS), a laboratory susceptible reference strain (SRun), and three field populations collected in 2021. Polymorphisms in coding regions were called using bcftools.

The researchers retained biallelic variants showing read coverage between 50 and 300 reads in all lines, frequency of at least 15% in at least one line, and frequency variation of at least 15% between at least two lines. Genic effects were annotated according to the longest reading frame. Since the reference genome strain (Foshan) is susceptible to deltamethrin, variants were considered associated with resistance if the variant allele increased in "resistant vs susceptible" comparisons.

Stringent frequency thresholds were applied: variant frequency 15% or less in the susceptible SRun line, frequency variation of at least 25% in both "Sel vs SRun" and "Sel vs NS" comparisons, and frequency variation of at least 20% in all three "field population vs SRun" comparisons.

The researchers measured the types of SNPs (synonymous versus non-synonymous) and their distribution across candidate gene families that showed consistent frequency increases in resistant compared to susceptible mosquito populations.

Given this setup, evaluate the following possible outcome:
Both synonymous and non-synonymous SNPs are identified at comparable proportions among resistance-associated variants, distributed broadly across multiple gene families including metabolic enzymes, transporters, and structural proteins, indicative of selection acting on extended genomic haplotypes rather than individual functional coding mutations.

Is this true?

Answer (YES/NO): NO